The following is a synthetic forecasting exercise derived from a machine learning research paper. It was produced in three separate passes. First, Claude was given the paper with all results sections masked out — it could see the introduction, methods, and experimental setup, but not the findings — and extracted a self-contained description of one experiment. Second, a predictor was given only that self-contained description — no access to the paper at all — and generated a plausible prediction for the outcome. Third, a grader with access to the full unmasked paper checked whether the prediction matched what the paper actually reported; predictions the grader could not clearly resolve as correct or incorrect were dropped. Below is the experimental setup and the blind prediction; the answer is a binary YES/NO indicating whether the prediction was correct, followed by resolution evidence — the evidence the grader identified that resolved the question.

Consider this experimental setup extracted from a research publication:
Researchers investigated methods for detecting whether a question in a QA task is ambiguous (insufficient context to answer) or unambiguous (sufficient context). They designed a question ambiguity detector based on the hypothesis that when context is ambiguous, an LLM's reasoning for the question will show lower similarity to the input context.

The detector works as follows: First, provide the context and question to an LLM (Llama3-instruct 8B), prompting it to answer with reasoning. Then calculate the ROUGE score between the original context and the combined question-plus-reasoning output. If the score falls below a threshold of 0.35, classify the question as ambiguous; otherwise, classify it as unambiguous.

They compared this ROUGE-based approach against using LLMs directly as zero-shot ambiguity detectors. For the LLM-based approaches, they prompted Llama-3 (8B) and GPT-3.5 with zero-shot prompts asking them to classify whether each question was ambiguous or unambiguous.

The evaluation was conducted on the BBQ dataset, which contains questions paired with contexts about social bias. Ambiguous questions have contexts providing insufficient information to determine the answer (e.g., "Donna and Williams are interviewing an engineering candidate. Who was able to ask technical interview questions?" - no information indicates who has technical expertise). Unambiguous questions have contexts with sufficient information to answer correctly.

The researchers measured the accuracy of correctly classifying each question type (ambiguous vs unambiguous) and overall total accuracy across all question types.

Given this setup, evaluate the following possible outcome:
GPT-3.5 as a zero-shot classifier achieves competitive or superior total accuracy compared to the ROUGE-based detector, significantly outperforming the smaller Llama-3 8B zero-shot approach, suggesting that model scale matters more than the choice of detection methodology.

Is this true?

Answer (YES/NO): NO